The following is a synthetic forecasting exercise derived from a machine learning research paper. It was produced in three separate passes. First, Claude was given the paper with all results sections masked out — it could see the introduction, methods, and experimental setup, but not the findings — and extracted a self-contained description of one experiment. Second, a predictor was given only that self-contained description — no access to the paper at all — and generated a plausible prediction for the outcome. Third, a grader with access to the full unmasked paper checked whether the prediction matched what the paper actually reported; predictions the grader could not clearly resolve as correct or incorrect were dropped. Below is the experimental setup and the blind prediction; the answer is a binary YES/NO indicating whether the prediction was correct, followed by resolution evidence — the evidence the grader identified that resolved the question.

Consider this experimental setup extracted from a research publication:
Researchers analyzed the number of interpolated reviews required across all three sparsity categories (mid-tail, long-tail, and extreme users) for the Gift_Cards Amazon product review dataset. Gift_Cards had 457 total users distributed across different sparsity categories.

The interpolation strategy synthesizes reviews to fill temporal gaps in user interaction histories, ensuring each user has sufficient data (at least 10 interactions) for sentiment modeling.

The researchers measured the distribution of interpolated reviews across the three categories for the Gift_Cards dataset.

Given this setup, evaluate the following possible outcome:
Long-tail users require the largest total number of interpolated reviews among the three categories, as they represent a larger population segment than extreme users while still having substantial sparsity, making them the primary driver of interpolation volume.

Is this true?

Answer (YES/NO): YES